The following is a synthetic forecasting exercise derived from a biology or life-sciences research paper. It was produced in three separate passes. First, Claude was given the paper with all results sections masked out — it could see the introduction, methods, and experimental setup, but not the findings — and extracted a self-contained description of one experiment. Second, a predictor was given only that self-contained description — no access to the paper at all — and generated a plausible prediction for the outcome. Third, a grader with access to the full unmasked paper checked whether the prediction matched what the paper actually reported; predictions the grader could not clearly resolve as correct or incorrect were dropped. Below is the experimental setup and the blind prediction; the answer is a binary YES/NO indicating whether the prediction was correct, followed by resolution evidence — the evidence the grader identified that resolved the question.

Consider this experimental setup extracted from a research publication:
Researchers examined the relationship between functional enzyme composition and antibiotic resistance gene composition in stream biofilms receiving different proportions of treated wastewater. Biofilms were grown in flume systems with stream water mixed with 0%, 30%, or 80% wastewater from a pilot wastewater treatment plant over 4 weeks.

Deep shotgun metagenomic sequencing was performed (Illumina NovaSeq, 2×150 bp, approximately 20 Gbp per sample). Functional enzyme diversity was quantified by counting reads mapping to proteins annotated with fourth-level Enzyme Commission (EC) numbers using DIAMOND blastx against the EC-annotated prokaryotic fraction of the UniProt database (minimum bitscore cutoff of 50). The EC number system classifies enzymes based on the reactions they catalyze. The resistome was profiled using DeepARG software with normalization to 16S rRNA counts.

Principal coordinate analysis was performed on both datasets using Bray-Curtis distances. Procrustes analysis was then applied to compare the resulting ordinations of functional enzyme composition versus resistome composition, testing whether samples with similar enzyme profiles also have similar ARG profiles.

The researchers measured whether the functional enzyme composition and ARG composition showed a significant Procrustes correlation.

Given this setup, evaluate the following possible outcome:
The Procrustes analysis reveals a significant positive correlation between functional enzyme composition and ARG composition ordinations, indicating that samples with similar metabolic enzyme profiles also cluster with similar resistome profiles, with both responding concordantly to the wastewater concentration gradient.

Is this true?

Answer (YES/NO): YES